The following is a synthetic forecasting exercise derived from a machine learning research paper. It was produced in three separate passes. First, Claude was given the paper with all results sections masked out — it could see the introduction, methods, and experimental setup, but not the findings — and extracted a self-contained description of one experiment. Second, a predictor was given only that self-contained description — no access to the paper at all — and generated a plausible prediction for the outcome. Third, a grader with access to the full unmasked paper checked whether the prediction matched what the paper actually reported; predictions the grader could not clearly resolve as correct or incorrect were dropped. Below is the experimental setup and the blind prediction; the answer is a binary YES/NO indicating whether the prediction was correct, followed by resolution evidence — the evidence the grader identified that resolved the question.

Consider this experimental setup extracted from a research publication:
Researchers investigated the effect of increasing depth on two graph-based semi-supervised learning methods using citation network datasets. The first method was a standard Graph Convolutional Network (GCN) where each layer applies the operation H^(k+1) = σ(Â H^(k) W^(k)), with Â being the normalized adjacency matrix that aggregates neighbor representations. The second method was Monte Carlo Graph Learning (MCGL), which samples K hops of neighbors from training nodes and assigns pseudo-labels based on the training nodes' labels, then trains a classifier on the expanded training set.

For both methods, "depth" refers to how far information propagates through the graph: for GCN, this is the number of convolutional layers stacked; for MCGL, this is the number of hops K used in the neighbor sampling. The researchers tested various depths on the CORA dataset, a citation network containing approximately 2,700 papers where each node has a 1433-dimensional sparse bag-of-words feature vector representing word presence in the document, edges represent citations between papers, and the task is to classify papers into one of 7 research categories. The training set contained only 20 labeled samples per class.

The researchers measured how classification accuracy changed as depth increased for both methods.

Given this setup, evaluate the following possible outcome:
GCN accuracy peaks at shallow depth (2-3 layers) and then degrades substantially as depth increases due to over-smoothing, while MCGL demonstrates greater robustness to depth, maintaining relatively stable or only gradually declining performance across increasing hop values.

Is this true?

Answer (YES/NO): NO